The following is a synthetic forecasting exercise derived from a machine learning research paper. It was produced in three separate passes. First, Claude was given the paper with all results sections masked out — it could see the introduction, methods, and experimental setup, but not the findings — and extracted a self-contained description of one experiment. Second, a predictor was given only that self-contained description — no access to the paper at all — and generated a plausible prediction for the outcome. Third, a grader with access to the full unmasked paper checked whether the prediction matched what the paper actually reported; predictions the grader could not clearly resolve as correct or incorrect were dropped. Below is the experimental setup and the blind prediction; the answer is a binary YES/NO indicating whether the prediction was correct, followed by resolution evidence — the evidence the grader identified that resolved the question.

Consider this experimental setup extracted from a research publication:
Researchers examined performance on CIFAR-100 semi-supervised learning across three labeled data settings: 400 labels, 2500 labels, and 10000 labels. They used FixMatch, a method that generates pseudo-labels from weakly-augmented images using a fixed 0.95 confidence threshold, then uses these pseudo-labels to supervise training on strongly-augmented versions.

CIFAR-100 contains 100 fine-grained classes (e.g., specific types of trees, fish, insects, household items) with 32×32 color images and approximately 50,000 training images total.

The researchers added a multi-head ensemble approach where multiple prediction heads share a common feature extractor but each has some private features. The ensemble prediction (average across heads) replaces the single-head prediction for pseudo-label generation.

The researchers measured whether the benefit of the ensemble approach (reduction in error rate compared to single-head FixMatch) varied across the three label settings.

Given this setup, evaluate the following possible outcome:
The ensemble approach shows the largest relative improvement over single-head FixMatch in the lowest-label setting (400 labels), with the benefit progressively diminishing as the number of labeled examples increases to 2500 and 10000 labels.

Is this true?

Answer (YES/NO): NO